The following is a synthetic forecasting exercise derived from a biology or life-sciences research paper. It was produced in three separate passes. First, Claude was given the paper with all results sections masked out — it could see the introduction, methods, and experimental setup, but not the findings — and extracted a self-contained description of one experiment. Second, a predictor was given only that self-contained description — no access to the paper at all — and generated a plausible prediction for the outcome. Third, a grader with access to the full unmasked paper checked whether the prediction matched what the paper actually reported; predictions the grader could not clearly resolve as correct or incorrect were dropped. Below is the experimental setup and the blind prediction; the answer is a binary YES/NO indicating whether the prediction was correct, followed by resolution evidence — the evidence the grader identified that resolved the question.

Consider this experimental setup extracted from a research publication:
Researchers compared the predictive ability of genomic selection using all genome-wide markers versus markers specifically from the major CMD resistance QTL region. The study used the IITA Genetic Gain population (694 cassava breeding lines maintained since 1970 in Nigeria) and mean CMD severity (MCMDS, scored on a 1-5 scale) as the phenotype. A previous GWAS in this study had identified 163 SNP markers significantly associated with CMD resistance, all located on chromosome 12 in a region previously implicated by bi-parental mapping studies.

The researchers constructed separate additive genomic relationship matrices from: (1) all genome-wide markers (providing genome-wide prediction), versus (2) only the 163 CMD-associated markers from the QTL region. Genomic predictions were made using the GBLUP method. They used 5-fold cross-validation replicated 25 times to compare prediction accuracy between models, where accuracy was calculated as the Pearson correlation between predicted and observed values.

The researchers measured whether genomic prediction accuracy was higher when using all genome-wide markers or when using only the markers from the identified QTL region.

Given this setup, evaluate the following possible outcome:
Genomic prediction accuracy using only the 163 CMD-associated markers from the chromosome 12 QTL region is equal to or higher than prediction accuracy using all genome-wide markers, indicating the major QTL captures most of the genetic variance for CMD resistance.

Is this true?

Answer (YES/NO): YES